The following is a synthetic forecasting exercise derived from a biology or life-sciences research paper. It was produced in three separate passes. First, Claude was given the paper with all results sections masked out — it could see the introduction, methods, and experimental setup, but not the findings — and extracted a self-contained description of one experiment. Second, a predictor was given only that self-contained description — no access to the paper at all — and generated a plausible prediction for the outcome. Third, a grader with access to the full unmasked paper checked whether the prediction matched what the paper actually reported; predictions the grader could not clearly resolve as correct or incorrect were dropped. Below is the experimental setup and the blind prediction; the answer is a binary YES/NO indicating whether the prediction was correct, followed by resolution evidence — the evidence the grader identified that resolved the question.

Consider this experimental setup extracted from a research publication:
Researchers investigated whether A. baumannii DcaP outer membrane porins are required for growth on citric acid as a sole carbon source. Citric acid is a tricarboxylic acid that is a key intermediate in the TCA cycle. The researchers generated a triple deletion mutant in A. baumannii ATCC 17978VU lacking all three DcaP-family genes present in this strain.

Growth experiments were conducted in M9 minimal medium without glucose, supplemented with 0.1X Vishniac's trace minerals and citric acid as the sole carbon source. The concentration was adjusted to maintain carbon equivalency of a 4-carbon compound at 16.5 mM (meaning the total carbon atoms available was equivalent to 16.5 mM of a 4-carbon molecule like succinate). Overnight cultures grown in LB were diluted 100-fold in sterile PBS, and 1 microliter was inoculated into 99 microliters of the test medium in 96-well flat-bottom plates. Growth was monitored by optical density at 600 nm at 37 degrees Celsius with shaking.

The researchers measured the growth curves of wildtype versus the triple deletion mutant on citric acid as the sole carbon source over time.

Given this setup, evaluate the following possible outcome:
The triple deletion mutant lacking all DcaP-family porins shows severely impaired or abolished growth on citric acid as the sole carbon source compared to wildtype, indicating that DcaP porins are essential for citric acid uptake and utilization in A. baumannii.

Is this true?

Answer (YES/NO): YES